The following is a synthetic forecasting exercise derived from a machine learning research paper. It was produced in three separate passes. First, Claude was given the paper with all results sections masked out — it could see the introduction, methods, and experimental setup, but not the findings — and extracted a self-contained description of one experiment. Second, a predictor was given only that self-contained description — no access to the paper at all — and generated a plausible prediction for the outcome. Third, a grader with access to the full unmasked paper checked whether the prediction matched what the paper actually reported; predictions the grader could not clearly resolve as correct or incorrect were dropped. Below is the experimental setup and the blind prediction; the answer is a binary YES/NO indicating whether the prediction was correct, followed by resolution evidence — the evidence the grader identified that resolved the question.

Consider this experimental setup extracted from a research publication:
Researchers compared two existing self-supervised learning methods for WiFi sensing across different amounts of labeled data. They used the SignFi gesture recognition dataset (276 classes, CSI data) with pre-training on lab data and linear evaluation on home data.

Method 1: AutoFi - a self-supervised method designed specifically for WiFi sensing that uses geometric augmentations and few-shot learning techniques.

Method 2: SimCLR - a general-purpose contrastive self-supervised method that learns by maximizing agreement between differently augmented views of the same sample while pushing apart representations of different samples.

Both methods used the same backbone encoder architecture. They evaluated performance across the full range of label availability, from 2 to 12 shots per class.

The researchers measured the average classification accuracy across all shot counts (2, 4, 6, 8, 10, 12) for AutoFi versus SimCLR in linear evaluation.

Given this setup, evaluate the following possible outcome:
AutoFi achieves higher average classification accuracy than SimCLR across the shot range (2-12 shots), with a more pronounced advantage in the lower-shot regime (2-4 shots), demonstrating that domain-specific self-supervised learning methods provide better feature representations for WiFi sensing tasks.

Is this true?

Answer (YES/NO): NO